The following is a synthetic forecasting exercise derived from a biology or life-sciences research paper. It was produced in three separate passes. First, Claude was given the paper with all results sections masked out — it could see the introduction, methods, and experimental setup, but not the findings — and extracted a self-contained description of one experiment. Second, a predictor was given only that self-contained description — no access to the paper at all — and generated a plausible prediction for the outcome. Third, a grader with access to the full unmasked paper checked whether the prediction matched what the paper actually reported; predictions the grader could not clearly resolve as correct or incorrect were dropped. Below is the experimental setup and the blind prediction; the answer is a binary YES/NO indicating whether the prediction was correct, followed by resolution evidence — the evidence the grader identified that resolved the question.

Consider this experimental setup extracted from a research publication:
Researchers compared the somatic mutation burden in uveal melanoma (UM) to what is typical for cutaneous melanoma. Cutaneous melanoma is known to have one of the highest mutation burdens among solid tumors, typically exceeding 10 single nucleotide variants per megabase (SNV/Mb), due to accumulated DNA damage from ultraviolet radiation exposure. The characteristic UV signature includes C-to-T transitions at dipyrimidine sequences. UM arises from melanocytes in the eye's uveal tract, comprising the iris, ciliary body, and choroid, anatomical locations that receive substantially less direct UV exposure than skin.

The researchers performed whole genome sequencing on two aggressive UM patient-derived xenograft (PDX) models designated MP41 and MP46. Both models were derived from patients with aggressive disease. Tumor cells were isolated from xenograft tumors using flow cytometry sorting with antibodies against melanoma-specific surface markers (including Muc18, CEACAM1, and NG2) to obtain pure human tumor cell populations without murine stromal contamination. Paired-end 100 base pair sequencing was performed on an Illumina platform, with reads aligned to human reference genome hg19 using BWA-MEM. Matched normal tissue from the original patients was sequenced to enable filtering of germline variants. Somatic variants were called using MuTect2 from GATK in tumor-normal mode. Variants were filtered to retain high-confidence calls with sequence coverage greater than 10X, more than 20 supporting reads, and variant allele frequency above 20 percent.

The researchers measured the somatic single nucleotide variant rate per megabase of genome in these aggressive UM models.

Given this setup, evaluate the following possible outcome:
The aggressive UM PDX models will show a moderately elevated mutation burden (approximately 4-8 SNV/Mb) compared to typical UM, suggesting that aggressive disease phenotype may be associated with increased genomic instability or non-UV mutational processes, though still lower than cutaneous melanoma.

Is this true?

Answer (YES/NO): NO